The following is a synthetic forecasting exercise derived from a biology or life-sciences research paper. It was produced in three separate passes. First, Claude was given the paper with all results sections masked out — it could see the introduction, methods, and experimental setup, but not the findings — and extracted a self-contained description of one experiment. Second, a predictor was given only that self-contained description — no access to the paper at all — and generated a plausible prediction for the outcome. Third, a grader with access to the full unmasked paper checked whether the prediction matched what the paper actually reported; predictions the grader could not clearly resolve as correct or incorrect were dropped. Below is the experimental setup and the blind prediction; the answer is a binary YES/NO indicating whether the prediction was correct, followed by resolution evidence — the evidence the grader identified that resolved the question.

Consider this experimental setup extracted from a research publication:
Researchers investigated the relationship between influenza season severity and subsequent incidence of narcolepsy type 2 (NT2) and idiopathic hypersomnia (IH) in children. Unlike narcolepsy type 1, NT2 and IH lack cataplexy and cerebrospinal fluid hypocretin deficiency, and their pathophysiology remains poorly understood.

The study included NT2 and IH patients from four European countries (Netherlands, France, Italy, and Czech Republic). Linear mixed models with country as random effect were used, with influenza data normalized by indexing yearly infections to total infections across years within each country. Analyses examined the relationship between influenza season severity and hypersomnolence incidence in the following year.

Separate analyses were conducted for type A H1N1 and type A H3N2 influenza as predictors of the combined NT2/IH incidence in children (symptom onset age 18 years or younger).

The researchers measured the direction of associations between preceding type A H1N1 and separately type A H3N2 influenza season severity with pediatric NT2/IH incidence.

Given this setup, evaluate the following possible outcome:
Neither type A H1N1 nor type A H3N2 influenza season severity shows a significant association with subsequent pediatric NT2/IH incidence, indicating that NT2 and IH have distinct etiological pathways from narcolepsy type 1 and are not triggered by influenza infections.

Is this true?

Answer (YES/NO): NO